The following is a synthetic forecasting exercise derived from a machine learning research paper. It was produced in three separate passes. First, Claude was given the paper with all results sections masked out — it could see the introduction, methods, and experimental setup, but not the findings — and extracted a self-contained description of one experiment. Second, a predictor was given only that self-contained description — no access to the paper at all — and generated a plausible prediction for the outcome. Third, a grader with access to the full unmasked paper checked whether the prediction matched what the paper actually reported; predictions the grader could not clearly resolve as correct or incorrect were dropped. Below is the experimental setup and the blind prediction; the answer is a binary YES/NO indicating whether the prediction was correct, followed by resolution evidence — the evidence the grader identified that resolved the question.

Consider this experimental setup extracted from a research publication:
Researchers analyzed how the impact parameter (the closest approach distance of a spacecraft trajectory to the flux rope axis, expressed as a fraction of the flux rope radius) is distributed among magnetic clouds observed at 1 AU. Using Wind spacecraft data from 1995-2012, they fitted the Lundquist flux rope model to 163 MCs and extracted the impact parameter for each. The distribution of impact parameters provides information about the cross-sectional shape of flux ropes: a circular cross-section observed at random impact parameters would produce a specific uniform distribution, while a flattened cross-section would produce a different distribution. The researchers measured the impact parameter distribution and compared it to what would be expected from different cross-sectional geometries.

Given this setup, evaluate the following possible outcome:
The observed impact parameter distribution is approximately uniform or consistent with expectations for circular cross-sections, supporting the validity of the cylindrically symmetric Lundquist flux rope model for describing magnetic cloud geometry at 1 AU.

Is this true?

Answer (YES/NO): YES